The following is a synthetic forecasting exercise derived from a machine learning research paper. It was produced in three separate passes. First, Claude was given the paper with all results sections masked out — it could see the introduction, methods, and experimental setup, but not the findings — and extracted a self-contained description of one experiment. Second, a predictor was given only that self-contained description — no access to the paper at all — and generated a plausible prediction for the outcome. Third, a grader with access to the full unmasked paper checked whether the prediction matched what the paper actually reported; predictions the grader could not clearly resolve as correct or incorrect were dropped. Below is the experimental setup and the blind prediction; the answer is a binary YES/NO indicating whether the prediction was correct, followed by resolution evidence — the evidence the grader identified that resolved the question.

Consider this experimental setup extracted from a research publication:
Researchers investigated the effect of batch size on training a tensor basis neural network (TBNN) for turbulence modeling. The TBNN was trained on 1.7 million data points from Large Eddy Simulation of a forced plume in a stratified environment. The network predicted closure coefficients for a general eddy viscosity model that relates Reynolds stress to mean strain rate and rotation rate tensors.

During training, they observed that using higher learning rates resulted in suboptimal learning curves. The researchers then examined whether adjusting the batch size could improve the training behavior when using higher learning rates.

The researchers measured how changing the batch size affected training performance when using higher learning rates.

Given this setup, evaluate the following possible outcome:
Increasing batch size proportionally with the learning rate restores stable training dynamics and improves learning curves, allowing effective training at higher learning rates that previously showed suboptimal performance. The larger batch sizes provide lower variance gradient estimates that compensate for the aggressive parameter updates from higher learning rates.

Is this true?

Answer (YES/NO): YES